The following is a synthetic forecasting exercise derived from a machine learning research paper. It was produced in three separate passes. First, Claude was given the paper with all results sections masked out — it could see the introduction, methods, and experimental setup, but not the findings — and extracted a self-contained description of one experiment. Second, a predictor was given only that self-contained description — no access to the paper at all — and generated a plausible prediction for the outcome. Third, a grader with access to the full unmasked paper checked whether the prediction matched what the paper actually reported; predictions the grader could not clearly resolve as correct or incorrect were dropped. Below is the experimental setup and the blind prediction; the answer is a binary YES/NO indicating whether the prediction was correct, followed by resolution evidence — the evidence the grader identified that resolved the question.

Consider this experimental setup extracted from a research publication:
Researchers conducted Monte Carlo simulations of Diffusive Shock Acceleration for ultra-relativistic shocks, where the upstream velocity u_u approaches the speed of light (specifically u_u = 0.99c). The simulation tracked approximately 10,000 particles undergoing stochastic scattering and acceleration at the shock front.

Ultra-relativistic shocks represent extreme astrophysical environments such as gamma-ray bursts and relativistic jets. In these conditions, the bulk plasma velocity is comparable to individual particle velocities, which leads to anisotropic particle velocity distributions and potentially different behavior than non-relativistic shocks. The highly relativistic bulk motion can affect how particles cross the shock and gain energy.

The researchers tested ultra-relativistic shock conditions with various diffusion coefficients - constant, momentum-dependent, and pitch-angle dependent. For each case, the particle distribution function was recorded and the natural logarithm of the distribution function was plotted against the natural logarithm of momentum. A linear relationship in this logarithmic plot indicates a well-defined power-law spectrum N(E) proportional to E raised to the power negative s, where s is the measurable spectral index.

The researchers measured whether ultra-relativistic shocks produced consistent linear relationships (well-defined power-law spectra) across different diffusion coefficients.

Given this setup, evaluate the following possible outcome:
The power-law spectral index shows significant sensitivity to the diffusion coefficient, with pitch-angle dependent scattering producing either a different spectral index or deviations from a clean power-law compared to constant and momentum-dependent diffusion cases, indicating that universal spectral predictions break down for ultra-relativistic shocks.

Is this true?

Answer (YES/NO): NO